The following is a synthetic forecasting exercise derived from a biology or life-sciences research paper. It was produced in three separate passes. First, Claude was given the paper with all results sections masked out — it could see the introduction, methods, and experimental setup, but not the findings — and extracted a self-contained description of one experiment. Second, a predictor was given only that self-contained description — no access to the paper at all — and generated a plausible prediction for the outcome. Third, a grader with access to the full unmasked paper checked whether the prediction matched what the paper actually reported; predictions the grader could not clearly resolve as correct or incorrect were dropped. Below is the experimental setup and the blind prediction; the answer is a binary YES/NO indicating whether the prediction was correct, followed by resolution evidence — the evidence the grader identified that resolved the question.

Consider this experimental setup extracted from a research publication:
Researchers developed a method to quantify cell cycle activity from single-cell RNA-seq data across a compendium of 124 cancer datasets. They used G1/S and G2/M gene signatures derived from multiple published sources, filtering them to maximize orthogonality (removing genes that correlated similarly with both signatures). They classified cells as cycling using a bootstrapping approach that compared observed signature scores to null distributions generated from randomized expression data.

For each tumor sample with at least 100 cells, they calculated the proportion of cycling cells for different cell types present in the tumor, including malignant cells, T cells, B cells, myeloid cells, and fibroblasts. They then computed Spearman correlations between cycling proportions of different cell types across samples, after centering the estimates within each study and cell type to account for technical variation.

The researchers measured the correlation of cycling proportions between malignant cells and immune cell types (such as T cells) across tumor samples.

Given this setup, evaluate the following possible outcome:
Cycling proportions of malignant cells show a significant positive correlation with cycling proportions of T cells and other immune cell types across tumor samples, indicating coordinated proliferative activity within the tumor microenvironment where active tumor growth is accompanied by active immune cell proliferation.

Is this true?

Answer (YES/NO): YES